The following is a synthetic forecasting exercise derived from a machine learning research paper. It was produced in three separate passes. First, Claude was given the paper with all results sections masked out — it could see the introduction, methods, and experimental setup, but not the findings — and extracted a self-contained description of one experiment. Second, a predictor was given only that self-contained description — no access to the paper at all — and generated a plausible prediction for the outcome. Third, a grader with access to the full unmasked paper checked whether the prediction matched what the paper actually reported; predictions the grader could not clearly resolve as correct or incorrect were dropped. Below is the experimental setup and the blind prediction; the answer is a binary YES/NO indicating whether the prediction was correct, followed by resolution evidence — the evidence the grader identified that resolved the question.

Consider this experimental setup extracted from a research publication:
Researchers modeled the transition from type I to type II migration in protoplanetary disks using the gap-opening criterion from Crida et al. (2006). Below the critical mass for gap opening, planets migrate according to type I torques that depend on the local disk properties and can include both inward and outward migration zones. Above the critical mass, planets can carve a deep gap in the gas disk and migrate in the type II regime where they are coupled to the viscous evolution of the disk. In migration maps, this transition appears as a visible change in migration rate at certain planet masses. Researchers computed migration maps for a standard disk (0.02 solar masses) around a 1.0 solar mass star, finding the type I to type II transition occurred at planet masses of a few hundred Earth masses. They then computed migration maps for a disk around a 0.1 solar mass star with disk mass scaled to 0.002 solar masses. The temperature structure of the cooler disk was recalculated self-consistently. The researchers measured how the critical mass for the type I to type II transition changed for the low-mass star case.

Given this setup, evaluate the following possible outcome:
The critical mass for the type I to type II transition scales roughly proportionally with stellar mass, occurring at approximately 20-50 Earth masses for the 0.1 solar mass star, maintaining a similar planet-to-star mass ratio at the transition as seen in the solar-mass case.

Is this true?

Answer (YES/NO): YES